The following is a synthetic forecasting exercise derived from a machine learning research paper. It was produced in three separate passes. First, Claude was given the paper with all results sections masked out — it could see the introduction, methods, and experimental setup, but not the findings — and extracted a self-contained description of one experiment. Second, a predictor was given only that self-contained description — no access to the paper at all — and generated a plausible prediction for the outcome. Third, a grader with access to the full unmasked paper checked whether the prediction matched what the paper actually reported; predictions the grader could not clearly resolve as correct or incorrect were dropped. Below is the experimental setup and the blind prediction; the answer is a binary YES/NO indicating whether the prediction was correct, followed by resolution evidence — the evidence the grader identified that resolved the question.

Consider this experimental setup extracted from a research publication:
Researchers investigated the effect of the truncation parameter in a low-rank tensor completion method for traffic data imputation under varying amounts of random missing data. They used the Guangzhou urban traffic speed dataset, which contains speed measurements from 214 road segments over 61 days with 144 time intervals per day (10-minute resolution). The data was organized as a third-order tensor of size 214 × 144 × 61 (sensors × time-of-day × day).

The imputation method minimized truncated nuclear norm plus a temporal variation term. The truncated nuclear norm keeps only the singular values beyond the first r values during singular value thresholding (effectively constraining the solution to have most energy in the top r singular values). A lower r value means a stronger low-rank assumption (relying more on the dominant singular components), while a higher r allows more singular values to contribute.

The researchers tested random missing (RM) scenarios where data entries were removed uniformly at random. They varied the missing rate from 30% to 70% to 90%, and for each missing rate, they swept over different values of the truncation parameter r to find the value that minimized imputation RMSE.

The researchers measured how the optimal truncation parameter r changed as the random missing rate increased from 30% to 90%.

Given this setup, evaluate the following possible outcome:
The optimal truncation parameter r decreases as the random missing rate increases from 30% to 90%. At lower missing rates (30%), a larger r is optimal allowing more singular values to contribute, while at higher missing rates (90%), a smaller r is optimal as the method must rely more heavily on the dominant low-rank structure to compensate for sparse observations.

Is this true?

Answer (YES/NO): YES